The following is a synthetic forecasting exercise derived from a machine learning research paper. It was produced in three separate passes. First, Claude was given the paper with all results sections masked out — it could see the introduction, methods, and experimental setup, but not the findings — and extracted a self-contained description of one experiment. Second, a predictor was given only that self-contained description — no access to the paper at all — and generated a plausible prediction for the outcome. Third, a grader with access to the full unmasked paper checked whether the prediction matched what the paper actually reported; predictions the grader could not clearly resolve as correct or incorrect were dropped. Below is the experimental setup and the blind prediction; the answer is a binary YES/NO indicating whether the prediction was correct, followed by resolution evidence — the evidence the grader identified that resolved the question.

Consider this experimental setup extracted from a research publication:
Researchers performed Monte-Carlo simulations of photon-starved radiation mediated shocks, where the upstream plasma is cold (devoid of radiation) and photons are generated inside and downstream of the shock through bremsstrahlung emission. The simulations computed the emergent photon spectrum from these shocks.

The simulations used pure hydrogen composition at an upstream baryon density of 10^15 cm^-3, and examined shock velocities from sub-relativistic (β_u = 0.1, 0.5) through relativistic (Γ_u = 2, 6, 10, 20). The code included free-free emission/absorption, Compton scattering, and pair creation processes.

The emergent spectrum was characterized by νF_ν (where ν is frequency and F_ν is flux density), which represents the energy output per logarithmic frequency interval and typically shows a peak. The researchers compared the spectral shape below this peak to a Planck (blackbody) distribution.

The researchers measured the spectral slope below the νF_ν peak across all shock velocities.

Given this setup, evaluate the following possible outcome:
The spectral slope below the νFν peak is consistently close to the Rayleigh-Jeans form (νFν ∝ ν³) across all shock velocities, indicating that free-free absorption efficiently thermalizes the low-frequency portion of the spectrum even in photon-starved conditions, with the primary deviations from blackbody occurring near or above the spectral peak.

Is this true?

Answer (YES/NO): NO